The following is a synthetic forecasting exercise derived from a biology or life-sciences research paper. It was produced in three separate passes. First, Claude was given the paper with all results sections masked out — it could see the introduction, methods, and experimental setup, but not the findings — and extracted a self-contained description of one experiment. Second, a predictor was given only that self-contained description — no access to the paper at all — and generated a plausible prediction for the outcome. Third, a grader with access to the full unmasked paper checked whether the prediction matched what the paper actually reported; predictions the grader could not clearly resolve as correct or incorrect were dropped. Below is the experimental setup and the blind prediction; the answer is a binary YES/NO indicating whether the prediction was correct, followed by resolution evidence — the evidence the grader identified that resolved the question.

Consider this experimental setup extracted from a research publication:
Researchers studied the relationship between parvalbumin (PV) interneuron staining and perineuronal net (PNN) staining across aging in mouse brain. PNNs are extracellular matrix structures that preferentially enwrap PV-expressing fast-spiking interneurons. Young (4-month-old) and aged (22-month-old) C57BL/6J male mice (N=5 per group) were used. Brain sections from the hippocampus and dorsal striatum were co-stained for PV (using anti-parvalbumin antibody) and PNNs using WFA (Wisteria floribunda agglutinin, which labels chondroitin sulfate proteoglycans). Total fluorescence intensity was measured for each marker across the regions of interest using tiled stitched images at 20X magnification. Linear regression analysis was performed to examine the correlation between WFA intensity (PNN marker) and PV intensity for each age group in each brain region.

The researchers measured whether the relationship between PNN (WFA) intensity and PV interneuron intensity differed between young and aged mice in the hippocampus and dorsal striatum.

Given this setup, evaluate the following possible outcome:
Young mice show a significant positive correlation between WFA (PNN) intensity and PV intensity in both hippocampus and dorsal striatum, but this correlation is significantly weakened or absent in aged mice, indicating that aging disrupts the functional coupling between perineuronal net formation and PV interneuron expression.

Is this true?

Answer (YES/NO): NO